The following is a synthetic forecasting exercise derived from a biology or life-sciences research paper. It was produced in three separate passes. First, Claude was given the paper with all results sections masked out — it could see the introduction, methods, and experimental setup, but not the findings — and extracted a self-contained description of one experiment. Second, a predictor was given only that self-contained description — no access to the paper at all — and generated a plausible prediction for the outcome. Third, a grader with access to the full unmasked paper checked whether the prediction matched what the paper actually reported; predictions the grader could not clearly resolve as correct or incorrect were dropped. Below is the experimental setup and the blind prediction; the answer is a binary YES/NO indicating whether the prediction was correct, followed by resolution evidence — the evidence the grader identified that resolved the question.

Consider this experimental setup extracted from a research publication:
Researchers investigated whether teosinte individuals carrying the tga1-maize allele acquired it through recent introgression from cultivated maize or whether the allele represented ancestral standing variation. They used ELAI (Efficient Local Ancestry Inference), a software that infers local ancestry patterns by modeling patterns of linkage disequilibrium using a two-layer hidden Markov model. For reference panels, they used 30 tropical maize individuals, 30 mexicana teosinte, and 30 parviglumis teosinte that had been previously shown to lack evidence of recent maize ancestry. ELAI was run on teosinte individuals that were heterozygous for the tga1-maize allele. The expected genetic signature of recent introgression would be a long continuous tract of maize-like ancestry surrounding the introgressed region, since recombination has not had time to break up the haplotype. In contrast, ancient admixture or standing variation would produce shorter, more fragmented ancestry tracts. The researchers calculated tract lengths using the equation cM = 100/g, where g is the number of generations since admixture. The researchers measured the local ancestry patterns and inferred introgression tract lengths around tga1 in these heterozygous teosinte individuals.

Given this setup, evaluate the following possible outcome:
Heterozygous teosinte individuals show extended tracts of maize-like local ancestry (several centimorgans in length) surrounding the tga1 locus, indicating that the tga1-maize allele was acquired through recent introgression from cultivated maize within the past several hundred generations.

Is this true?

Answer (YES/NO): NO